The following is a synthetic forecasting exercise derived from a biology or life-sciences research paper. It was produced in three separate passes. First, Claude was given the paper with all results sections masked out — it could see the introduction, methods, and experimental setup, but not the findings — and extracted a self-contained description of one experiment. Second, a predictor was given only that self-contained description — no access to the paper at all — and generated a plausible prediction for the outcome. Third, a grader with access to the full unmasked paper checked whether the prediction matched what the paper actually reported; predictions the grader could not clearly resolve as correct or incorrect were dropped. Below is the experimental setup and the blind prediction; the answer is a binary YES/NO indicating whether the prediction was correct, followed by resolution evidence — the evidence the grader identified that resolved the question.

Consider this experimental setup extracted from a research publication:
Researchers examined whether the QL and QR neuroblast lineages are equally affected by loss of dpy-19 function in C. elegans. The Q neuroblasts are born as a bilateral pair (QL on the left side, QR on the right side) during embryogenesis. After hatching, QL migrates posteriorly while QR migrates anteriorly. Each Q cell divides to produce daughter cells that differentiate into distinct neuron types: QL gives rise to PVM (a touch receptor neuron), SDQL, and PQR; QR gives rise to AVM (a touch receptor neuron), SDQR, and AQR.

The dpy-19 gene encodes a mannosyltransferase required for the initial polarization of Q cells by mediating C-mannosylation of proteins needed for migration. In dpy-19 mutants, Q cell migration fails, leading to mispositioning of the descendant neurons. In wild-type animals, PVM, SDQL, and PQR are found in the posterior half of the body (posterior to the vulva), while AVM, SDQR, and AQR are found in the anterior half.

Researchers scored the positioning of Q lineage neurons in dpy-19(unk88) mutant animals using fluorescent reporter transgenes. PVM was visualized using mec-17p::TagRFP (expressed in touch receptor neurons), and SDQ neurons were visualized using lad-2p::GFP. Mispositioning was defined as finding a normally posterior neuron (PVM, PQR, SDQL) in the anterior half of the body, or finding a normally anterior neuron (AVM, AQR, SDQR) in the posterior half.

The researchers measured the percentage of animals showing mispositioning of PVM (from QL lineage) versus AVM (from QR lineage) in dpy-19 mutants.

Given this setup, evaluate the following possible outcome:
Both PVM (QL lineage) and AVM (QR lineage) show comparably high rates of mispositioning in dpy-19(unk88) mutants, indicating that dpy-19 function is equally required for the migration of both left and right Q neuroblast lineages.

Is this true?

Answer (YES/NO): NO